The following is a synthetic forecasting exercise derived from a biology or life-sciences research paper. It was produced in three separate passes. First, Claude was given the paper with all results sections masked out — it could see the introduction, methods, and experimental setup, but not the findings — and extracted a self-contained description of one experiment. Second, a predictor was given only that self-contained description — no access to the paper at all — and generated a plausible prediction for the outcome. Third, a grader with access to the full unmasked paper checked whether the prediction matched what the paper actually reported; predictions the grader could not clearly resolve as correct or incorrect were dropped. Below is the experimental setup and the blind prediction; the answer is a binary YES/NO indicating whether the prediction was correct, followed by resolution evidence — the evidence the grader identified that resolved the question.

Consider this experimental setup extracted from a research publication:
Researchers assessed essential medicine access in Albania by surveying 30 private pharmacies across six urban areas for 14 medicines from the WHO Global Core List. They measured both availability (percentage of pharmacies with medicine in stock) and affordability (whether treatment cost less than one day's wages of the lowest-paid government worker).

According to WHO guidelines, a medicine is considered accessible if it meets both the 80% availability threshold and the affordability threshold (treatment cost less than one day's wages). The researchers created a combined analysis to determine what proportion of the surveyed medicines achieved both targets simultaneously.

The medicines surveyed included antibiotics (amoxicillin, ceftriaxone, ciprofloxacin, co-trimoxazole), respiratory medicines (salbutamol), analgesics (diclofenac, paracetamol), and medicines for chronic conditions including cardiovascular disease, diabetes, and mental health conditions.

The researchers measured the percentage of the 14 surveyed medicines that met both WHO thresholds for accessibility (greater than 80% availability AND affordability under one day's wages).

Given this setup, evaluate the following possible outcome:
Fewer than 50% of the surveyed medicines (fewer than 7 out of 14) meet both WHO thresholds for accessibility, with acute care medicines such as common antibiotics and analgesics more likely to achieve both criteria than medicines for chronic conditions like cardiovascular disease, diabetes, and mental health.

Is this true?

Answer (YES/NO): NO